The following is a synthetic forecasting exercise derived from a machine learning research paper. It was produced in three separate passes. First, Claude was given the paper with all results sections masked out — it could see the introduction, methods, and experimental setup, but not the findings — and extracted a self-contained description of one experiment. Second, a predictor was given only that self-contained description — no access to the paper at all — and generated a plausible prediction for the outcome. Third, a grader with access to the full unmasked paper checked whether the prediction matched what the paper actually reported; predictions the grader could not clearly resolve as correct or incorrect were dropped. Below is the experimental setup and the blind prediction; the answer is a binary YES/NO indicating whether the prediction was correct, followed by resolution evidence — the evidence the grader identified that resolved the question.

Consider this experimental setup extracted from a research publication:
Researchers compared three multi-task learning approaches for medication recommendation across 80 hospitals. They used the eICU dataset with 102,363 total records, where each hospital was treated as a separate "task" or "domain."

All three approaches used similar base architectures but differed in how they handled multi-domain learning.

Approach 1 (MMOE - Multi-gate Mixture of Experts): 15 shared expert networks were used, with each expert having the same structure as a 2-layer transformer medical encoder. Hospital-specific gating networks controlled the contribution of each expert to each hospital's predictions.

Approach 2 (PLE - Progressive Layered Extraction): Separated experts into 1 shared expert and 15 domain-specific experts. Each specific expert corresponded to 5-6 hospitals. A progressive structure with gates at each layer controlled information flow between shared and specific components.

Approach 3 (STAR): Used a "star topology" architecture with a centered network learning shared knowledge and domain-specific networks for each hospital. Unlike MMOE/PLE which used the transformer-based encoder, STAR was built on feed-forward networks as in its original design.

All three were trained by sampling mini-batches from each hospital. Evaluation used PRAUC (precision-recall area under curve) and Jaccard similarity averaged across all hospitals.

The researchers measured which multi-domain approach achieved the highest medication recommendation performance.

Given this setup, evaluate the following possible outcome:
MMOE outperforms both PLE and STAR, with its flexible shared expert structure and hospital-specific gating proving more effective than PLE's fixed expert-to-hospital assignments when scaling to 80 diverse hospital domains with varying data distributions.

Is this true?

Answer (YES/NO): NO